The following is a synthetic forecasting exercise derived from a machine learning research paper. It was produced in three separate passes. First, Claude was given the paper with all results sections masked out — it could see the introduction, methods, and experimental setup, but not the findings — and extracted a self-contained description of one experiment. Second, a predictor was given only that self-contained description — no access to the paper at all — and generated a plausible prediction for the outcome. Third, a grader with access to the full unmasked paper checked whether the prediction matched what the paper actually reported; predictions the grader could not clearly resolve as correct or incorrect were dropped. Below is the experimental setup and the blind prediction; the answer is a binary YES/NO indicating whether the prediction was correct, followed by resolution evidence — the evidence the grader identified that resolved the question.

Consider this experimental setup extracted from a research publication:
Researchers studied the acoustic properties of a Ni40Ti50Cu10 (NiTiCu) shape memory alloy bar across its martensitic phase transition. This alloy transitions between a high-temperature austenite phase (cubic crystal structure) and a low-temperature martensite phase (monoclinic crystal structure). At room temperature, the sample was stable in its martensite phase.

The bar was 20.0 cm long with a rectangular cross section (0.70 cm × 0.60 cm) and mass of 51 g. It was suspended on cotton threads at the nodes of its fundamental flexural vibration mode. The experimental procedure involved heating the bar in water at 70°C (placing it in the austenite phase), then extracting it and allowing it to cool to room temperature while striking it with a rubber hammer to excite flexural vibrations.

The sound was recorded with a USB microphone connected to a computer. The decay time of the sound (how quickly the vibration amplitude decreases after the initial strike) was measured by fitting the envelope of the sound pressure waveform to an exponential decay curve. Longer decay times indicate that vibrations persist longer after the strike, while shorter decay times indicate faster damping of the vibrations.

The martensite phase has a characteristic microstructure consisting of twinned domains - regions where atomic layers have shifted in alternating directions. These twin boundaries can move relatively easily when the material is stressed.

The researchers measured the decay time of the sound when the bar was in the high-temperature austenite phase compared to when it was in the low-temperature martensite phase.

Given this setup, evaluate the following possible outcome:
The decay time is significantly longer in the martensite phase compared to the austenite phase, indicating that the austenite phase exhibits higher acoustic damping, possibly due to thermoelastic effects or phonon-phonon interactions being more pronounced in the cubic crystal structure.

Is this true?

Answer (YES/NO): NO